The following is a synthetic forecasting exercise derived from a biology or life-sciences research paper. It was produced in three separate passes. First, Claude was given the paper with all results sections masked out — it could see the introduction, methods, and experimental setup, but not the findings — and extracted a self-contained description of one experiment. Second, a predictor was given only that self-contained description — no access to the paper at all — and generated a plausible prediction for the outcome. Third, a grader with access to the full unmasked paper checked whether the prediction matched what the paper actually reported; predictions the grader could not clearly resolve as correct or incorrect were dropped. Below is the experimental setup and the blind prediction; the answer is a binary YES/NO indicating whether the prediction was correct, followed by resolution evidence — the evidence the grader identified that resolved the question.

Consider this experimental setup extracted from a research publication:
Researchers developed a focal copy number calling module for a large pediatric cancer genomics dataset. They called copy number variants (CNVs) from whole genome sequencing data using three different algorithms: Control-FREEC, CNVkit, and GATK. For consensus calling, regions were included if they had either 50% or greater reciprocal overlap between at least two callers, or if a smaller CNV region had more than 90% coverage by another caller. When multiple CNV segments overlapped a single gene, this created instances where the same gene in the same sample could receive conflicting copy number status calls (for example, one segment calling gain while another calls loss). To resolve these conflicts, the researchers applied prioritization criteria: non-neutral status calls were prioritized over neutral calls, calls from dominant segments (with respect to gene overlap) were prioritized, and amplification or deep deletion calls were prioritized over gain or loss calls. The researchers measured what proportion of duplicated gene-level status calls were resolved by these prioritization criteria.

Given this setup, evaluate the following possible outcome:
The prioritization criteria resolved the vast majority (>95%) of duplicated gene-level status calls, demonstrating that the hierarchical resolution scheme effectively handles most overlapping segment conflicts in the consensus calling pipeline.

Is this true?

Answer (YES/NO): YES